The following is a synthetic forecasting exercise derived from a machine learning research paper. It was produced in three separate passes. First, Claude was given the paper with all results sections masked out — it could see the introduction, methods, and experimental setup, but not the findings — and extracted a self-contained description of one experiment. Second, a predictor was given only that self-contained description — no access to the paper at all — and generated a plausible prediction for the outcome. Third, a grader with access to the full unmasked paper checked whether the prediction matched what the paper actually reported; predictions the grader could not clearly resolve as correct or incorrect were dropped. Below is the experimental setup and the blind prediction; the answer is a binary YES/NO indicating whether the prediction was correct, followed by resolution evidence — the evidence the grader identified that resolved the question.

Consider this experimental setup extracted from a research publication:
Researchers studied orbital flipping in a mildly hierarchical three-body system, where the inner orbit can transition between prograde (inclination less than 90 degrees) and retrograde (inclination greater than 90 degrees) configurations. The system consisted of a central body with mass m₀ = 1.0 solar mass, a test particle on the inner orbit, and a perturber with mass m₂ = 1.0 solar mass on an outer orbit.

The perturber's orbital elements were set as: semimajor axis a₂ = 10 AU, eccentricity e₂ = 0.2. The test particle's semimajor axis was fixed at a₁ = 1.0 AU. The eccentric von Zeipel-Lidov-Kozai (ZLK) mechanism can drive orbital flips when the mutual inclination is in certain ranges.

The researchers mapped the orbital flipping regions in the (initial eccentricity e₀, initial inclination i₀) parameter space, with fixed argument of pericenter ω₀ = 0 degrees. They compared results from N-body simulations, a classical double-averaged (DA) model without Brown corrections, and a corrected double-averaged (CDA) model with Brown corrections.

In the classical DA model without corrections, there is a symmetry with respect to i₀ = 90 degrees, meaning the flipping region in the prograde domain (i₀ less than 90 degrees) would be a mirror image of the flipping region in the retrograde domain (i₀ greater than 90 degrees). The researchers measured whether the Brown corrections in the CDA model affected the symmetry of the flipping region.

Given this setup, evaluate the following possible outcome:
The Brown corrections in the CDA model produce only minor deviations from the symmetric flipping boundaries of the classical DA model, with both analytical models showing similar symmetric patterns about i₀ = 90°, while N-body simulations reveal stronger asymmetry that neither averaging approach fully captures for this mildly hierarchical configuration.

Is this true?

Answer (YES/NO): NO